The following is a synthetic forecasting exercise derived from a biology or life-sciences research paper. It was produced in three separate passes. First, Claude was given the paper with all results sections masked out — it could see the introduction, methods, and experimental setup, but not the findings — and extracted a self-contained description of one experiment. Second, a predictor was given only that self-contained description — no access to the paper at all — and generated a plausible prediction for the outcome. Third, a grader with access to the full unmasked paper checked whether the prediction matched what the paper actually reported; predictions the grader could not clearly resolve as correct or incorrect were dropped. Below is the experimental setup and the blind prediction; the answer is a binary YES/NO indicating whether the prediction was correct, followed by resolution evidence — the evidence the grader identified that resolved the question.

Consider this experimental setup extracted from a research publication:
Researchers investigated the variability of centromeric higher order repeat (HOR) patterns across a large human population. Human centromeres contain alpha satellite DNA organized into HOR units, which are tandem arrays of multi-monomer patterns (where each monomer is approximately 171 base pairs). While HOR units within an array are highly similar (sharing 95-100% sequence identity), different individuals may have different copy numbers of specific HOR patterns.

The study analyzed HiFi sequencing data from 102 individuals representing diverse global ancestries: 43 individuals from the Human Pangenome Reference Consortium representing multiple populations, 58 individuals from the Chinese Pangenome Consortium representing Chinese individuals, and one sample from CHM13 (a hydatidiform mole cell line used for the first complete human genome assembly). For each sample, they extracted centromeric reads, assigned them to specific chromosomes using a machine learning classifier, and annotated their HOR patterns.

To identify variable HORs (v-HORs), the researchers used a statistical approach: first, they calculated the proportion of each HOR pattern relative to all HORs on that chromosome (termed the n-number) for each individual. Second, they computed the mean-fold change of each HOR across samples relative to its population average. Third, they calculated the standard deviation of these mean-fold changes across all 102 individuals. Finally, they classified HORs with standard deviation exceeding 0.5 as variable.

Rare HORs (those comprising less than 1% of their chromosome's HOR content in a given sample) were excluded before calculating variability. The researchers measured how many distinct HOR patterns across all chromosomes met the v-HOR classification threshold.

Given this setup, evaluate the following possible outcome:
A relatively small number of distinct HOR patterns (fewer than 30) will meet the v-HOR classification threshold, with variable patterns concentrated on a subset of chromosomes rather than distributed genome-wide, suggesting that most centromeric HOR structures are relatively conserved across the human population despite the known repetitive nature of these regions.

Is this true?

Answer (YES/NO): NO